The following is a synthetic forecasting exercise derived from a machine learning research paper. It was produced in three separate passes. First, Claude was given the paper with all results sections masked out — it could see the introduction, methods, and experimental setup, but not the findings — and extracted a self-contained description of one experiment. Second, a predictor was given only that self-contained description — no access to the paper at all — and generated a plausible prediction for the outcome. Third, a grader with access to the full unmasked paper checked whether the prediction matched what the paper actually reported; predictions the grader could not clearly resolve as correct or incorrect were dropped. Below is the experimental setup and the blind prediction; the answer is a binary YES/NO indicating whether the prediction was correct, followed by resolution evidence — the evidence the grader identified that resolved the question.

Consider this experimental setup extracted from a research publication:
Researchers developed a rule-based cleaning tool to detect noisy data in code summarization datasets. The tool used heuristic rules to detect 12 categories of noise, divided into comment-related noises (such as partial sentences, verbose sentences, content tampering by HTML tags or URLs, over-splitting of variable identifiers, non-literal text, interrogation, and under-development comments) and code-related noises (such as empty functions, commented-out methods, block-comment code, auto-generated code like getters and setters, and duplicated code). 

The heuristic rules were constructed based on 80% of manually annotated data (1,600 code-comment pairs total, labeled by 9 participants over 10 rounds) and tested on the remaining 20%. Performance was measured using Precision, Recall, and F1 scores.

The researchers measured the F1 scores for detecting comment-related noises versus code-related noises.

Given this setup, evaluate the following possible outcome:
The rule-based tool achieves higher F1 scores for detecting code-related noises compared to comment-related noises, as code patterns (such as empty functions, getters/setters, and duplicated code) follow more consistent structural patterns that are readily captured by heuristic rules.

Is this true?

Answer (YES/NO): YES